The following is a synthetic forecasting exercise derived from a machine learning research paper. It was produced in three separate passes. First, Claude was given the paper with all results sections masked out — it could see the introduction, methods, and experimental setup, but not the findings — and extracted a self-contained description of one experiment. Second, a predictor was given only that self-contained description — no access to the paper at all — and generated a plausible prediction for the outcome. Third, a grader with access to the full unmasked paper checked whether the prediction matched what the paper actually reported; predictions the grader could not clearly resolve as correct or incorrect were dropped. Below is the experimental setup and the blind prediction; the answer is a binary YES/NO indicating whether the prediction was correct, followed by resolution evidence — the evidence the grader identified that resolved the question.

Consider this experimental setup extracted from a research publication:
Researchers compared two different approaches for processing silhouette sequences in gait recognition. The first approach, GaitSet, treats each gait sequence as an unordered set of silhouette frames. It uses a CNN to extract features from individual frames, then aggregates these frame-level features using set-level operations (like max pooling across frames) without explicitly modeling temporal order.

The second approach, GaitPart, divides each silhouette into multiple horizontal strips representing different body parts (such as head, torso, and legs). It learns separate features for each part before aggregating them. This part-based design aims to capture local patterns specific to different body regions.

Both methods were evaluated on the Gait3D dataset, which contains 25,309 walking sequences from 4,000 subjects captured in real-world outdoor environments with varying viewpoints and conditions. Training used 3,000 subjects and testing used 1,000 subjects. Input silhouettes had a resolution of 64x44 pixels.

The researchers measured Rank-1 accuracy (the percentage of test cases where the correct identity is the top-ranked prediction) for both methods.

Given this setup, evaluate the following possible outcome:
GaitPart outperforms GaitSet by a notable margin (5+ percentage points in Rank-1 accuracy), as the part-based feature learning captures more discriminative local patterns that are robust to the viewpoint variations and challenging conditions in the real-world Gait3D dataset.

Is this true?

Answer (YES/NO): NO